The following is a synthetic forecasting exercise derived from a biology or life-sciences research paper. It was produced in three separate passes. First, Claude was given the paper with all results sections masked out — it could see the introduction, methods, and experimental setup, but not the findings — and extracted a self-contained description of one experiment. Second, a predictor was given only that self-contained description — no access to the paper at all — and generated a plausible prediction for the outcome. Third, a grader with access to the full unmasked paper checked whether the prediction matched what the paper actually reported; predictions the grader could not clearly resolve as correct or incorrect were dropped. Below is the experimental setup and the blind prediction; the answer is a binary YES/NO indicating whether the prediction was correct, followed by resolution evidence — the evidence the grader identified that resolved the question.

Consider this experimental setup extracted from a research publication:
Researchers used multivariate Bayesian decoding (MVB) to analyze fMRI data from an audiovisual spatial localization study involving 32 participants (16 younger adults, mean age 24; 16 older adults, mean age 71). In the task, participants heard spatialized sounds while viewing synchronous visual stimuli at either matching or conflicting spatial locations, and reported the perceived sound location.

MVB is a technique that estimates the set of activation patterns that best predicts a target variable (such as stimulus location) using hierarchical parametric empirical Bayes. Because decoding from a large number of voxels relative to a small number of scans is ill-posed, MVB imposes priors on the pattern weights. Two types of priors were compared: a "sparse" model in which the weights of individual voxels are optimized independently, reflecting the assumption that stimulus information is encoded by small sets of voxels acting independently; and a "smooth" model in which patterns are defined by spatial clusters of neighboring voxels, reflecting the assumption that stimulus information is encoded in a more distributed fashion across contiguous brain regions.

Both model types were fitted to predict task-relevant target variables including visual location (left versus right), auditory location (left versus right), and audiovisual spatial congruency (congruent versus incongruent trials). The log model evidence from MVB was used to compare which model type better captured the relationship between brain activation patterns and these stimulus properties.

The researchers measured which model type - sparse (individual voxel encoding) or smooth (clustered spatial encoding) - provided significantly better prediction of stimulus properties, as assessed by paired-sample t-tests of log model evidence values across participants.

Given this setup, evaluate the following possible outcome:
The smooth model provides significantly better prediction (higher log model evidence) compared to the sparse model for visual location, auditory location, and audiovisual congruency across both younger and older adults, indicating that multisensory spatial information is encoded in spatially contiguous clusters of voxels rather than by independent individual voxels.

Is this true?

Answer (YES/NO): NO